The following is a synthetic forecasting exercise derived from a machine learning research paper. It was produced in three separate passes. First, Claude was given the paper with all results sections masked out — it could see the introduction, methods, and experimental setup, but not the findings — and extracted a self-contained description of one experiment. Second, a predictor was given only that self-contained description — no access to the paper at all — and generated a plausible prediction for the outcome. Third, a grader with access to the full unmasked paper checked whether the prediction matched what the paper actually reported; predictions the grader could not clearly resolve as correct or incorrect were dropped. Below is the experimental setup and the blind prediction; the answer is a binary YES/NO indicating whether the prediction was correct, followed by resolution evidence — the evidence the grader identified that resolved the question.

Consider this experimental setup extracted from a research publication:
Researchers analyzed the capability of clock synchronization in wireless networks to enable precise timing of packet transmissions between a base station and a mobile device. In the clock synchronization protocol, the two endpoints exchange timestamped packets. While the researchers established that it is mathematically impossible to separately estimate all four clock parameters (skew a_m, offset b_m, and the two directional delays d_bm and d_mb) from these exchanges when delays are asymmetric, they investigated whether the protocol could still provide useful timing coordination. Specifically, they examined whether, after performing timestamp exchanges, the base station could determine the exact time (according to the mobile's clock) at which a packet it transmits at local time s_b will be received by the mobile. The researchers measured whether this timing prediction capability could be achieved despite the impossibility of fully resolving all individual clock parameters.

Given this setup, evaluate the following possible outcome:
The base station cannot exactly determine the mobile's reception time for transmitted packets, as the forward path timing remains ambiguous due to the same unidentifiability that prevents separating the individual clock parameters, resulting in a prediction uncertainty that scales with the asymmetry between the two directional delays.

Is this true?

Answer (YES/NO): NO